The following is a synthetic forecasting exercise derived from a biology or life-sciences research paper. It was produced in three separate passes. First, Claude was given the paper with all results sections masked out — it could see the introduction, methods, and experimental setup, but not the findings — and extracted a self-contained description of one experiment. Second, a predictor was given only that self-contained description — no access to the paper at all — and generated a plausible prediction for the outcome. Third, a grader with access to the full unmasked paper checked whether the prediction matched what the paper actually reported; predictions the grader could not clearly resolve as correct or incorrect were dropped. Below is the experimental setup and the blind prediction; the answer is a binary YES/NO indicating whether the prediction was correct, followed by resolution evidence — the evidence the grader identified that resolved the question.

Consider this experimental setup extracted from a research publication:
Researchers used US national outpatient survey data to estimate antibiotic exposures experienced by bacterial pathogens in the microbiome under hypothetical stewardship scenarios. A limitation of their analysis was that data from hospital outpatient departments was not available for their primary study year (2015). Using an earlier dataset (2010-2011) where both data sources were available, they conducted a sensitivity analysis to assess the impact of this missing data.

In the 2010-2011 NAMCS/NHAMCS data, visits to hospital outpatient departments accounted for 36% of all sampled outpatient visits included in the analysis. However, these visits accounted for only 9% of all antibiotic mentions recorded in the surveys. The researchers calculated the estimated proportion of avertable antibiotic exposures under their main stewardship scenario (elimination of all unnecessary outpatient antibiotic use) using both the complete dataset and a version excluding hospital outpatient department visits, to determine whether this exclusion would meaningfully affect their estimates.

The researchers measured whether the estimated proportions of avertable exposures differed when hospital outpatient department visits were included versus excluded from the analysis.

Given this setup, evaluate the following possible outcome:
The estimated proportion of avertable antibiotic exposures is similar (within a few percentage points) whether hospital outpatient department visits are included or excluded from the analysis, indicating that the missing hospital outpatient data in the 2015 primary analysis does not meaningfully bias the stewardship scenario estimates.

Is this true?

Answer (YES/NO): YES